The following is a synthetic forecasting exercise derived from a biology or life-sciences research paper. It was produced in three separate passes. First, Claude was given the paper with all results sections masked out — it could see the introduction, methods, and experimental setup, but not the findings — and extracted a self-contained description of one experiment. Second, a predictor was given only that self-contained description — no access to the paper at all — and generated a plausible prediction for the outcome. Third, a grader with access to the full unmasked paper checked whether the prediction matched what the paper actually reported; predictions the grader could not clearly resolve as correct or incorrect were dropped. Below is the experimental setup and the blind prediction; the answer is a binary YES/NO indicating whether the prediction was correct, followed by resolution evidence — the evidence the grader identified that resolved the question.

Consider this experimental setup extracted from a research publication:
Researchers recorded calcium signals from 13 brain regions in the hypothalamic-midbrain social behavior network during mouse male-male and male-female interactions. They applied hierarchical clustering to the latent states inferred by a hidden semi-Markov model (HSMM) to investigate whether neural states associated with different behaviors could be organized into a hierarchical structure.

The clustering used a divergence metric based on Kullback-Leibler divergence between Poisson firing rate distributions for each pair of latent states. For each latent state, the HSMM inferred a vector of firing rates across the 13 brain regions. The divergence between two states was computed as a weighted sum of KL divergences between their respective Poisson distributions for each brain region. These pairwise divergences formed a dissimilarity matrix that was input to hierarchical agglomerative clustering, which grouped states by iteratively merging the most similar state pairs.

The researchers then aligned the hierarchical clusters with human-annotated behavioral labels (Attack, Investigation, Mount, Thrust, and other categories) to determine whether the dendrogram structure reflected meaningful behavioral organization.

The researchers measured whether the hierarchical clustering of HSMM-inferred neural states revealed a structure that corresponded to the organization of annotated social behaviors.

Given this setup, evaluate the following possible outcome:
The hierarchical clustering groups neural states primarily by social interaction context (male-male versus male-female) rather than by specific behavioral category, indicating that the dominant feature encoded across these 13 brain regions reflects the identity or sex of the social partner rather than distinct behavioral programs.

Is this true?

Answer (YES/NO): NO